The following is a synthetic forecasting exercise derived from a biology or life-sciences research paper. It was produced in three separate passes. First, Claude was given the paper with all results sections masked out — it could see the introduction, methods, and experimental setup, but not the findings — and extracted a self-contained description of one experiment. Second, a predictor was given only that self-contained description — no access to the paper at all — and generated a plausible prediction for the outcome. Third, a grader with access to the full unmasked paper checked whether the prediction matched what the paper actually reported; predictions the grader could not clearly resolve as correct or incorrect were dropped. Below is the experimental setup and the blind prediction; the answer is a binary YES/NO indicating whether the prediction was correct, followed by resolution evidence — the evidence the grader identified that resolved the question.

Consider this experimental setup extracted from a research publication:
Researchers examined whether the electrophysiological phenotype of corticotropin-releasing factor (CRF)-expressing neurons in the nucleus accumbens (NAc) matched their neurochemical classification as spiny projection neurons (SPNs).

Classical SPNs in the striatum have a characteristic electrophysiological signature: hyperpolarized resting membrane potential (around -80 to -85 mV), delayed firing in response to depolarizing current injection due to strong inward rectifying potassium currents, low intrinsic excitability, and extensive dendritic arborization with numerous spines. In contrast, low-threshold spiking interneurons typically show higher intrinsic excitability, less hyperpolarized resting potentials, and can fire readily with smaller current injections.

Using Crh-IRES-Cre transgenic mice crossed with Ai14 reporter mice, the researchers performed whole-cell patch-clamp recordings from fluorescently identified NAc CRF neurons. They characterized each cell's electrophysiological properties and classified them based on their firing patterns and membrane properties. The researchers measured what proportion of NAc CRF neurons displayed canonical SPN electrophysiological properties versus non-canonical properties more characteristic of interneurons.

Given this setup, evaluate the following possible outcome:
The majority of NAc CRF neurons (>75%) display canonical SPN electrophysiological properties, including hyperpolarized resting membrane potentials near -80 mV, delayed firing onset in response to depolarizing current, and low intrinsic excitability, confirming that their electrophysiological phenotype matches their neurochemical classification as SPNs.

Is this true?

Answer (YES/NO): NO